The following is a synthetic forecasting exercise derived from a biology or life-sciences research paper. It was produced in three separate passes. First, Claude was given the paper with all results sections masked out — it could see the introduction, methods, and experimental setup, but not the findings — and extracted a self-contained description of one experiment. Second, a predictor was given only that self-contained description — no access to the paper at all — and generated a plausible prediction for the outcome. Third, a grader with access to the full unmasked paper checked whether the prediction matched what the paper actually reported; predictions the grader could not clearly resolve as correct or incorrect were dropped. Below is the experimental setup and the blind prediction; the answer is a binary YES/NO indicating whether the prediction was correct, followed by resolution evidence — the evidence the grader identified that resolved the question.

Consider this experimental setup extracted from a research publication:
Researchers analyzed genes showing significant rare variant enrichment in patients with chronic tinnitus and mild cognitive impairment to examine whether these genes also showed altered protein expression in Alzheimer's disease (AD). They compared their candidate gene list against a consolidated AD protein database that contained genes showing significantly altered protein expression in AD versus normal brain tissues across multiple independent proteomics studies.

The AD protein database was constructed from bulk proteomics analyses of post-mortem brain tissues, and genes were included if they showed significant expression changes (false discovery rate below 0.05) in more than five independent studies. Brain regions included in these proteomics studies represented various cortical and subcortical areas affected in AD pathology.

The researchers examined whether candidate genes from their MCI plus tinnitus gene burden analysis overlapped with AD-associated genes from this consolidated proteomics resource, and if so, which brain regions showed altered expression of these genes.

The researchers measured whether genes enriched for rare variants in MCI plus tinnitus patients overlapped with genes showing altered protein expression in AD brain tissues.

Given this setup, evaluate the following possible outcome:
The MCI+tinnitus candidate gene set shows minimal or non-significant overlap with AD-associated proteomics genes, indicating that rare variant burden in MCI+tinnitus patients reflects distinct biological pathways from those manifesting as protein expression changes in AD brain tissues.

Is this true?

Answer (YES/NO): YES